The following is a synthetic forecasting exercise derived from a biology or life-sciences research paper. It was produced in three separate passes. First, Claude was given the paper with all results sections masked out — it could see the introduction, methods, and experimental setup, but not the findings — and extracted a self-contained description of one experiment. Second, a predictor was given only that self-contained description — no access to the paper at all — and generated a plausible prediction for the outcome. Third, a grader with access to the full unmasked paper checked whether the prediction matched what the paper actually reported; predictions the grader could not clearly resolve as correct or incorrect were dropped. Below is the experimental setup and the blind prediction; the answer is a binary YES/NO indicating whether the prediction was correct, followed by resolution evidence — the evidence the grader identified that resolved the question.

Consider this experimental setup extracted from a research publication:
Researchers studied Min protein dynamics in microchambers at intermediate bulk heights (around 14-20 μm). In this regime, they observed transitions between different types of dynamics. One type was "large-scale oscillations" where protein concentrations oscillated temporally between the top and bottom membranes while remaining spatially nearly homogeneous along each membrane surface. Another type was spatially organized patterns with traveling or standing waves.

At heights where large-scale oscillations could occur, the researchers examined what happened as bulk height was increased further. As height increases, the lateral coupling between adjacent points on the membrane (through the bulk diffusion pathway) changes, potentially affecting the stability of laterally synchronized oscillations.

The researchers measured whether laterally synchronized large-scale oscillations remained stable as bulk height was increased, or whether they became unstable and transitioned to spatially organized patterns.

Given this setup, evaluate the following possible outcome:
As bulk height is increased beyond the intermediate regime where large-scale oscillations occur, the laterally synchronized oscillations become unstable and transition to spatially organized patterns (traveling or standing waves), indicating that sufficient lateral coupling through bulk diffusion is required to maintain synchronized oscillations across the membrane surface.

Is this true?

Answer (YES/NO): YES